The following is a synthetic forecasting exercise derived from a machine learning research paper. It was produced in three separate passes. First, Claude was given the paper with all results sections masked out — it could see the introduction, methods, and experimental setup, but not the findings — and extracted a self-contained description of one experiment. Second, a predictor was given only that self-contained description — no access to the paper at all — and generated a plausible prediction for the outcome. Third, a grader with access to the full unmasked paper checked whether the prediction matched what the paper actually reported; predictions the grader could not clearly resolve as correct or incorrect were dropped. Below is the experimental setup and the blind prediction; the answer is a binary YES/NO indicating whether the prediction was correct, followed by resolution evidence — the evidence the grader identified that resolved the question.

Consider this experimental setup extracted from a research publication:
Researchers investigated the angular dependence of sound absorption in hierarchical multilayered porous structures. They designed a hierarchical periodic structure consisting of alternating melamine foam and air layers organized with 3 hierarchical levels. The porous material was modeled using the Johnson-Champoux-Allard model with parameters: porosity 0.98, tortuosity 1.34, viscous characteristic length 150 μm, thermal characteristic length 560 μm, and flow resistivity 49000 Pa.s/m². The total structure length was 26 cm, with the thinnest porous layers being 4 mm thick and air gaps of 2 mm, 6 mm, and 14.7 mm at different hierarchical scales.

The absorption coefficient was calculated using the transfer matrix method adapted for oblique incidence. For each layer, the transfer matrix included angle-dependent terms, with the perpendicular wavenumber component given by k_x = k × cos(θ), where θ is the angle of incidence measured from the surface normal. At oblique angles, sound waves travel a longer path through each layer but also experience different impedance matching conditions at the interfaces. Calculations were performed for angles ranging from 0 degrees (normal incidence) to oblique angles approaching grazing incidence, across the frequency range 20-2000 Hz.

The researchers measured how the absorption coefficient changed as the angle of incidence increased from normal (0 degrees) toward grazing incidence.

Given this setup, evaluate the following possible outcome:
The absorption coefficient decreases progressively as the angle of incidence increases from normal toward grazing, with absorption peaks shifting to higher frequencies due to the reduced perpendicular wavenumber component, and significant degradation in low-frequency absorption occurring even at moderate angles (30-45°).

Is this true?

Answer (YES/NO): NO